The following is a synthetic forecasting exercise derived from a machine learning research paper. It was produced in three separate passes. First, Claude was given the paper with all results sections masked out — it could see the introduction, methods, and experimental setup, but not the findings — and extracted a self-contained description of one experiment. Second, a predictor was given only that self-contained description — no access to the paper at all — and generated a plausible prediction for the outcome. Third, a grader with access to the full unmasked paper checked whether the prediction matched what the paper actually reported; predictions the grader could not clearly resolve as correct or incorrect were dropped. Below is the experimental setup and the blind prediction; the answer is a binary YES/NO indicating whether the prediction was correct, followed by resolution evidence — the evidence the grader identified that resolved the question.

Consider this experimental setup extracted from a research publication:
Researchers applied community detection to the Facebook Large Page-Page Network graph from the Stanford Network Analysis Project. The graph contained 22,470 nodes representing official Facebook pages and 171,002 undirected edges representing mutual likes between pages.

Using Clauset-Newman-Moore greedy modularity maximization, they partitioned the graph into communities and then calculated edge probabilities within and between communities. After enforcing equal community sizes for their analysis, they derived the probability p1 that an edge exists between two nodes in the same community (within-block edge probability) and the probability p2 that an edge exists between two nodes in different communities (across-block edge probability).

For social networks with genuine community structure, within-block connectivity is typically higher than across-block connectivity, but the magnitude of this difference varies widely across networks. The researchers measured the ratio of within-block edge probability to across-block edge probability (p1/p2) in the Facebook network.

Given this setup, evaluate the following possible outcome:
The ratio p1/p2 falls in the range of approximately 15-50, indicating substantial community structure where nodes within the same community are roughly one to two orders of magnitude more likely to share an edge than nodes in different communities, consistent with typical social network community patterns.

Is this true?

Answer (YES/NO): NO